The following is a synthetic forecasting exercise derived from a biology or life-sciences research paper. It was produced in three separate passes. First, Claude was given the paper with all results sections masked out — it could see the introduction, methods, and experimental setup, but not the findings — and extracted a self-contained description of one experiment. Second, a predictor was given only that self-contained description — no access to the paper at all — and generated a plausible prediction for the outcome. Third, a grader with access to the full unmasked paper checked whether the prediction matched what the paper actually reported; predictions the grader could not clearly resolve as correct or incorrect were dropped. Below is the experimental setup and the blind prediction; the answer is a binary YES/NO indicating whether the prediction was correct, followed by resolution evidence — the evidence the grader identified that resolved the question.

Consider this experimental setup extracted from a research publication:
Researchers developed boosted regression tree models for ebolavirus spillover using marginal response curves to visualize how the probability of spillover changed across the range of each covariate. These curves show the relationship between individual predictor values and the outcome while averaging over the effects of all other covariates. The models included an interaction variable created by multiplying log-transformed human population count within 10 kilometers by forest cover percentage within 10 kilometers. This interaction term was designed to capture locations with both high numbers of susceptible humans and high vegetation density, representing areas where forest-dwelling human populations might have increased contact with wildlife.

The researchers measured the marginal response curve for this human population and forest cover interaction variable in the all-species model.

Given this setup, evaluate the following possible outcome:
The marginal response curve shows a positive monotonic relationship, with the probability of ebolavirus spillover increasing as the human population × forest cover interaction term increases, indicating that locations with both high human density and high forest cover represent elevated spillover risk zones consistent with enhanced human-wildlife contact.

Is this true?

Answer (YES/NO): YES